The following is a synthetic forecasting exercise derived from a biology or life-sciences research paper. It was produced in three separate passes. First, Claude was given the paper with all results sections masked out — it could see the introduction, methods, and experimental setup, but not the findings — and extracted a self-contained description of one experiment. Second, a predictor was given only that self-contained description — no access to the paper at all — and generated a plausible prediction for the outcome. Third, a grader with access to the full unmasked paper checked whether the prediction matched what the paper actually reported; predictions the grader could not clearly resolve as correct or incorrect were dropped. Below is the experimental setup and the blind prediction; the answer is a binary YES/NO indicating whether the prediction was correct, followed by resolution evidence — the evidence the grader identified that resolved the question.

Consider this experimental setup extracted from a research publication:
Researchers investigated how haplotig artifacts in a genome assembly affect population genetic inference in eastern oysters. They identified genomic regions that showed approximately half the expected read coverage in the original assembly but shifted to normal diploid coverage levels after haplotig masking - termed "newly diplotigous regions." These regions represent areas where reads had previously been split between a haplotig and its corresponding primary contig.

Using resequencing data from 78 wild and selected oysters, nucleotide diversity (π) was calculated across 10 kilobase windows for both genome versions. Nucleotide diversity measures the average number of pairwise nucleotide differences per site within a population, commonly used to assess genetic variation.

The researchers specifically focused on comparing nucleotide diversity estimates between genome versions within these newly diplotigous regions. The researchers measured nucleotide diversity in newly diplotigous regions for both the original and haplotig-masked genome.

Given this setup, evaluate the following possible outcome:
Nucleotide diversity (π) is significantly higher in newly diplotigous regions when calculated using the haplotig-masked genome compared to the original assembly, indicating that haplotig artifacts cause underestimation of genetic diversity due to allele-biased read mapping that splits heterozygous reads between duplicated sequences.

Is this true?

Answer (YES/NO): YES